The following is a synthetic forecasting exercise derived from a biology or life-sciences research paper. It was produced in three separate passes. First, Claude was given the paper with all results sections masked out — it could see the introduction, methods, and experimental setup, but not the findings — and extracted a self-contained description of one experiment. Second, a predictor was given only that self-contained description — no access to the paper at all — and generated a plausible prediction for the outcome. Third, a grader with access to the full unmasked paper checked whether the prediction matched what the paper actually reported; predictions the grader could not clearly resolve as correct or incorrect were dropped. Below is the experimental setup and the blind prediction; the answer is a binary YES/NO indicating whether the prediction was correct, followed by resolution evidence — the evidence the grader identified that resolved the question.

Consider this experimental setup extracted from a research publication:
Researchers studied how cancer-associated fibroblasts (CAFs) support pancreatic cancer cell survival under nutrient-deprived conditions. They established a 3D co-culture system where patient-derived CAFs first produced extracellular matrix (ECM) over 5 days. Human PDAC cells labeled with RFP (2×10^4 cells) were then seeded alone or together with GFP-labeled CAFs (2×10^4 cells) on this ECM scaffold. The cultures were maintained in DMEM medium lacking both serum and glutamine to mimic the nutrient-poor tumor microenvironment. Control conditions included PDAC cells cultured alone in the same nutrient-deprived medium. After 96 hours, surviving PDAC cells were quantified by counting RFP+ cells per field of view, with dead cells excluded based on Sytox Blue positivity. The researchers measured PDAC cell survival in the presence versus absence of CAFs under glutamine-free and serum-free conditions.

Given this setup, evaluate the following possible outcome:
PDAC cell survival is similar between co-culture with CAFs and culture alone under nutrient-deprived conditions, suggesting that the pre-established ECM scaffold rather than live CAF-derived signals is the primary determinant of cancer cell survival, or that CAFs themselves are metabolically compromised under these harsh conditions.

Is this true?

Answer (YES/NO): NO